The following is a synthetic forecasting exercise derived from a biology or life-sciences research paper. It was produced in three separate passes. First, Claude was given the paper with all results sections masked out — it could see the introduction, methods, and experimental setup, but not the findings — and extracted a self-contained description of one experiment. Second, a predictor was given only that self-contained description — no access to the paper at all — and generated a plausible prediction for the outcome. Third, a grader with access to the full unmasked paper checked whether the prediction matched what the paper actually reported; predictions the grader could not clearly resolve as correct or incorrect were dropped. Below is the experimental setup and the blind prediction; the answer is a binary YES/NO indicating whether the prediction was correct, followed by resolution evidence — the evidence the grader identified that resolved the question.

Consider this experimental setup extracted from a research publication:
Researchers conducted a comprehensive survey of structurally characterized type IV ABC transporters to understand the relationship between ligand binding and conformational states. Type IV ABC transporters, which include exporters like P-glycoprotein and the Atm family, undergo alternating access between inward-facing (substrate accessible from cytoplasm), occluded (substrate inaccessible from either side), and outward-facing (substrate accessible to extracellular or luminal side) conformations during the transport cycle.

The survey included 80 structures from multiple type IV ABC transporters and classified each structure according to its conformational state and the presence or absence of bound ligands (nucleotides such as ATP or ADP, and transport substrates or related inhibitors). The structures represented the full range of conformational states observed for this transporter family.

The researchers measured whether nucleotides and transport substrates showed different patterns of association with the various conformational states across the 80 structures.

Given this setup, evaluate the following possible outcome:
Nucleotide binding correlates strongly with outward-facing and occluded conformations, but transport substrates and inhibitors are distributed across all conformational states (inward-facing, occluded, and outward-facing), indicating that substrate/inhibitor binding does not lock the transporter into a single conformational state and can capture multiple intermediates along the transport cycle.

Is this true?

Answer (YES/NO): NO